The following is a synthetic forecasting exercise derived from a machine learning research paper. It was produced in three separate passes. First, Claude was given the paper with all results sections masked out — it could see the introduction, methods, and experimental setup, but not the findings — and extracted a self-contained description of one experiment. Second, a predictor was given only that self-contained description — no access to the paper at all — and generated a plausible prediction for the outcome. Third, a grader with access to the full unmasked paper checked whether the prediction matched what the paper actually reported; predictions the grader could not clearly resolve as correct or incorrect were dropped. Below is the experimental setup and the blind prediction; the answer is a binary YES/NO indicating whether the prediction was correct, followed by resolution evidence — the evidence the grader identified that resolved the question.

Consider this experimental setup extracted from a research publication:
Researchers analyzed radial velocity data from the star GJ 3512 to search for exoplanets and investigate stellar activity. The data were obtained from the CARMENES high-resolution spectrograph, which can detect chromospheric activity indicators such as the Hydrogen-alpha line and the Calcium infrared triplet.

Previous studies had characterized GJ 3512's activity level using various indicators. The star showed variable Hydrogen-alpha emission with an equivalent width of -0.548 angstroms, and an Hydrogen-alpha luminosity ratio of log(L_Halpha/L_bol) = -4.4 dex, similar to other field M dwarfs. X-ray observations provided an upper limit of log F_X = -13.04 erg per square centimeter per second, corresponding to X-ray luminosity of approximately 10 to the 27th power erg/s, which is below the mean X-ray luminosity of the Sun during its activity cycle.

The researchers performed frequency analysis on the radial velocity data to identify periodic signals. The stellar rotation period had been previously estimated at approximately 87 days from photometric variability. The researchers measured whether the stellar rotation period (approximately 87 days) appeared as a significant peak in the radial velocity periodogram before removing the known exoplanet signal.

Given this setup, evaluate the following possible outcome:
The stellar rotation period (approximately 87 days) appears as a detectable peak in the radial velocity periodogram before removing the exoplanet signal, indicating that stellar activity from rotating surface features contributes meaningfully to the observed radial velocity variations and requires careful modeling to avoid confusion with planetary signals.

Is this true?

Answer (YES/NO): NO